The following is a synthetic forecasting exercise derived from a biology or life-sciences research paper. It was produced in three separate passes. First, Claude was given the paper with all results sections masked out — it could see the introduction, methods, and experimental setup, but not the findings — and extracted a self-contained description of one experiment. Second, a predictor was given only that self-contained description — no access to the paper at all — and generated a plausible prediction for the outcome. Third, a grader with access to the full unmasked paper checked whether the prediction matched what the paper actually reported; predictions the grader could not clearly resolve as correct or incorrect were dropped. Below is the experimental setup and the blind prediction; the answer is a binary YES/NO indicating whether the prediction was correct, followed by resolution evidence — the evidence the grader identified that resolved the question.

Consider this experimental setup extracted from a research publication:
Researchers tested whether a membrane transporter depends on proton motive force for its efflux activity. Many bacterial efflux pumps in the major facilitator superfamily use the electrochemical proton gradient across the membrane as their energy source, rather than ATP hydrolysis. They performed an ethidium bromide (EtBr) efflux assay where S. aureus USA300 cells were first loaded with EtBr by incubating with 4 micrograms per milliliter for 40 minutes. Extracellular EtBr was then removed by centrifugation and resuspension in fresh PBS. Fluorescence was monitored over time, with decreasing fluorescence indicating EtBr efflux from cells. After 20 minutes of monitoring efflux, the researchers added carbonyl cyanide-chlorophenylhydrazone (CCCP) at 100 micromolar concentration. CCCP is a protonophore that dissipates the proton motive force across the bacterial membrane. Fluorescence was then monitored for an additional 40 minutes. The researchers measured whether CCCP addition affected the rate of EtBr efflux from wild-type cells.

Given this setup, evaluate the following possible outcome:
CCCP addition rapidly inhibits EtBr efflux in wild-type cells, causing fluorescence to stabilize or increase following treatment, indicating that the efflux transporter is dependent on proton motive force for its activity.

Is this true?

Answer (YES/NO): YES